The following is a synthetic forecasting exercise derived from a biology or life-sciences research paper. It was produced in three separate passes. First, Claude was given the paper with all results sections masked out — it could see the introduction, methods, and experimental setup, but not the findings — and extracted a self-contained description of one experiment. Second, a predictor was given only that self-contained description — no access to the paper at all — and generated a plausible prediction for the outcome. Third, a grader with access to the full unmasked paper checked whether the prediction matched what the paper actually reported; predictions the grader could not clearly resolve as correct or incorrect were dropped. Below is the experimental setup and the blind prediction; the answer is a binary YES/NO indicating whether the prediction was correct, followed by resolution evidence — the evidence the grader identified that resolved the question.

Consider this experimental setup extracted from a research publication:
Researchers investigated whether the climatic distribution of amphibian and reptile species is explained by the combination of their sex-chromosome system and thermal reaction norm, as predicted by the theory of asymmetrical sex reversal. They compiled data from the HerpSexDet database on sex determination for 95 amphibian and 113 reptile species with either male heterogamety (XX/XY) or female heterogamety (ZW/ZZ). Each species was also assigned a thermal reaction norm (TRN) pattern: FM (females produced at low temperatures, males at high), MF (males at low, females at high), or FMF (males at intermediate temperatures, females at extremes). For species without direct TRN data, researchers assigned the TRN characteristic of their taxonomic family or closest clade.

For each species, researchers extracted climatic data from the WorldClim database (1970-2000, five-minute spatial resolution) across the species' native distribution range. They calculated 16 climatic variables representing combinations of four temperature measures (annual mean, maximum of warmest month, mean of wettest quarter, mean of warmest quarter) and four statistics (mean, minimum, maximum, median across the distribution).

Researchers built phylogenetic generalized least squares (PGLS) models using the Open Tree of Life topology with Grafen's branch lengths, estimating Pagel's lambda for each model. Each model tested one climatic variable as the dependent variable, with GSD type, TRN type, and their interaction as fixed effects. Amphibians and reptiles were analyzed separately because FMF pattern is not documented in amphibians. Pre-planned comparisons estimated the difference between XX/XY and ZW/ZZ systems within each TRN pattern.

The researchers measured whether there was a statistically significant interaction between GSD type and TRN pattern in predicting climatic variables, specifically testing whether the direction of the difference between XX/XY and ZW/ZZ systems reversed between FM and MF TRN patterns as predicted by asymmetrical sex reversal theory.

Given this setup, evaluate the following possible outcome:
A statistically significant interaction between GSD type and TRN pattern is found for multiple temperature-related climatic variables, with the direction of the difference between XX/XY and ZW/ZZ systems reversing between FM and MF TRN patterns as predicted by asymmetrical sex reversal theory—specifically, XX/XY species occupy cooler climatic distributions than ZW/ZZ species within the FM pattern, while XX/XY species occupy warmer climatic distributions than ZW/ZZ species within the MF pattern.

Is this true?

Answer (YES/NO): YES